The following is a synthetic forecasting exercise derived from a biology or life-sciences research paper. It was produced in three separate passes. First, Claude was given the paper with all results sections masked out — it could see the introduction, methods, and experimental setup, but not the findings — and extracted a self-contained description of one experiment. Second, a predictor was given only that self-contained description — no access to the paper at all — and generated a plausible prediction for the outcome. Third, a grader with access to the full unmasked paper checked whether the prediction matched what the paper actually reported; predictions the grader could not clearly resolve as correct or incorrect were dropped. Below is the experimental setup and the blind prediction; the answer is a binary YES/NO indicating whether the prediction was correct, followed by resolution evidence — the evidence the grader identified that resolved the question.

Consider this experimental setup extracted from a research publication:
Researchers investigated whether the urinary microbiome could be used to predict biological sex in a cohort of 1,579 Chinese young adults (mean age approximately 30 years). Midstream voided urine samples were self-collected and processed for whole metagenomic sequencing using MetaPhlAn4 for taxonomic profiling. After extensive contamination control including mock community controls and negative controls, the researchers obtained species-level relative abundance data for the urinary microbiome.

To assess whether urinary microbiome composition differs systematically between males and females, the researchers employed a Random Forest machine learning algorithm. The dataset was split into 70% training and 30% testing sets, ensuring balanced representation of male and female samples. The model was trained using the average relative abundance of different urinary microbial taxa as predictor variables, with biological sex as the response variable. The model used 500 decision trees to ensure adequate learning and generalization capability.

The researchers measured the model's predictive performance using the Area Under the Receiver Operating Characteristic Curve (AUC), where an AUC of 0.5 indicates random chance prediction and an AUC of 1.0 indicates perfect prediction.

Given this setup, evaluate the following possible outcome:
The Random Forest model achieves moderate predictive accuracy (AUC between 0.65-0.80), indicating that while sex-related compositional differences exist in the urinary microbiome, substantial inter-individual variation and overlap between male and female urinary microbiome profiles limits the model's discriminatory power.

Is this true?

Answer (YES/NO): NO